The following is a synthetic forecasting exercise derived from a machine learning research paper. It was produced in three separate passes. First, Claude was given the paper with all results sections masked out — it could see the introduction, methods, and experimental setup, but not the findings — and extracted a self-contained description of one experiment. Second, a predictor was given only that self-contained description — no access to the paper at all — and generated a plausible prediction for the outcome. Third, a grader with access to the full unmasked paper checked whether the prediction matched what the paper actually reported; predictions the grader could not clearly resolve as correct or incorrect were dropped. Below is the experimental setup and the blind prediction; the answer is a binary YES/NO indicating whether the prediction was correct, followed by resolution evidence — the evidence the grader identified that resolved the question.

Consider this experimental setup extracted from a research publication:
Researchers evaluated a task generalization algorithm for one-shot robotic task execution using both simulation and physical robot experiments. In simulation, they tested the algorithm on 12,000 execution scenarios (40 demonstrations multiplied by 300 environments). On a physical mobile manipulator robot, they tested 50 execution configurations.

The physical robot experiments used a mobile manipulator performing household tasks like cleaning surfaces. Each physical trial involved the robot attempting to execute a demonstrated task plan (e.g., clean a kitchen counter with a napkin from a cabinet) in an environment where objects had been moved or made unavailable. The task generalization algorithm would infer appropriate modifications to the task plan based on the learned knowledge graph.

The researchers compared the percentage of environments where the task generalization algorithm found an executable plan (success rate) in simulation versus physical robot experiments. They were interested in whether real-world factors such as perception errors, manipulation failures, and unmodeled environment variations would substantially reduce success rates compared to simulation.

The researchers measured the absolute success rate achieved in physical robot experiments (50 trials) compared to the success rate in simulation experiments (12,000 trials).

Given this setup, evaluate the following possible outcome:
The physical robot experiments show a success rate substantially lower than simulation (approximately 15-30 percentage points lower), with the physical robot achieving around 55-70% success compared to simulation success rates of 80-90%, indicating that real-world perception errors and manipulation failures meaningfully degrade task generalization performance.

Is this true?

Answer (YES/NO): NO